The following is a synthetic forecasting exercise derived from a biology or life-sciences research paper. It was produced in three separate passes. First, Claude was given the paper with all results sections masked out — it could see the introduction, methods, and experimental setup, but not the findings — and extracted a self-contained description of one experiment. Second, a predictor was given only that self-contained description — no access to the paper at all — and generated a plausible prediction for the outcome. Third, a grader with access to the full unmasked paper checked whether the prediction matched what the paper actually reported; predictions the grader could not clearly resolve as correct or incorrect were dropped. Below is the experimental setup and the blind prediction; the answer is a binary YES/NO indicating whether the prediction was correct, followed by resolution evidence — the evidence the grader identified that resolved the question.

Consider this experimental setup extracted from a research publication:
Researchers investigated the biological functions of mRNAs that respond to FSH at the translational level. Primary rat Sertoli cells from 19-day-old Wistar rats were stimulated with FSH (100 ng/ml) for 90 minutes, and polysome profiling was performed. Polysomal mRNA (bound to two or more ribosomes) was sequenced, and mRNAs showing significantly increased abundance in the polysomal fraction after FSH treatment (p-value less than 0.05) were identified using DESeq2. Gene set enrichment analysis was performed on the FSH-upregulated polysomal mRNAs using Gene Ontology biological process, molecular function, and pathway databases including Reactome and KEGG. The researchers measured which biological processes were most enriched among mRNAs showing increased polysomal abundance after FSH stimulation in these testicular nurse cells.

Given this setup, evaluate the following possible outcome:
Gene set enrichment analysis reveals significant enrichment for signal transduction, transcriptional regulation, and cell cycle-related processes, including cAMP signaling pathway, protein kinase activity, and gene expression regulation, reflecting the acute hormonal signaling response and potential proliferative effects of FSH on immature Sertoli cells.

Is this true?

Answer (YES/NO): NO